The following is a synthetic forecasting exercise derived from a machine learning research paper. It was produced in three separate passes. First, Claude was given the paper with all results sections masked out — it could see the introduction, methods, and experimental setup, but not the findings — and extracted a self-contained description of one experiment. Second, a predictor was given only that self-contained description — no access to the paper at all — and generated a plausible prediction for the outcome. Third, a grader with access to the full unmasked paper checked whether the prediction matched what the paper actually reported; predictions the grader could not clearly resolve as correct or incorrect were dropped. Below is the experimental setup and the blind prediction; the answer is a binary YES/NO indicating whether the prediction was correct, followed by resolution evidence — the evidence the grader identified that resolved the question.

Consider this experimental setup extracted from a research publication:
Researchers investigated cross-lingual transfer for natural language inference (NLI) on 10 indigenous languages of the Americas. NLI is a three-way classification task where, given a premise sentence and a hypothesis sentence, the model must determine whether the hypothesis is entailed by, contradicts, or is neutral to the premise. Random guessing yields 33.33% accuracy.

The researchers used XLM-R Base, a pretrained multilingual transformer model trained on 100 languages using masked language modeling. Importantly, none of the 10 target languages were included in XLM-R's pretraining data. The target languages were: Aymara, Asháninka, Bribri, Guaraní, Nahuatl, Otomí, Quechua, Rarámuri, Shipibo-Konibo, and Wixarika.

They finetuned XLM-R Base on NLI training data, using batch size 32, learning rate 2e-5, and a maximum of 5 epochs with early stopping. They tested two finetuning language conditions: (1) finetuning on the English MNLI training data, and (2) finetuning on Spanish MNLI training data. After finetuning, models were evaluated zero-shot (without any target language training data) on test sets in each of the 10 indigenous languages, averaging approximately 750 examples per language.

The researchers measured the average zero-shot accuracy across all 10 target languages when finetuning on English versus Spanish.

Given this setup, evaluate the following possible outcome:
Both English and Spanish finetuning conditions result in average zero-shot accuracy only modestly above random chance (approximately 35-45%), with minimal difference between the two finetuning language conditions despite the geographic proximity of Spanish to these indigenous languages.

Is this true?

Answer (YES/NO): YES